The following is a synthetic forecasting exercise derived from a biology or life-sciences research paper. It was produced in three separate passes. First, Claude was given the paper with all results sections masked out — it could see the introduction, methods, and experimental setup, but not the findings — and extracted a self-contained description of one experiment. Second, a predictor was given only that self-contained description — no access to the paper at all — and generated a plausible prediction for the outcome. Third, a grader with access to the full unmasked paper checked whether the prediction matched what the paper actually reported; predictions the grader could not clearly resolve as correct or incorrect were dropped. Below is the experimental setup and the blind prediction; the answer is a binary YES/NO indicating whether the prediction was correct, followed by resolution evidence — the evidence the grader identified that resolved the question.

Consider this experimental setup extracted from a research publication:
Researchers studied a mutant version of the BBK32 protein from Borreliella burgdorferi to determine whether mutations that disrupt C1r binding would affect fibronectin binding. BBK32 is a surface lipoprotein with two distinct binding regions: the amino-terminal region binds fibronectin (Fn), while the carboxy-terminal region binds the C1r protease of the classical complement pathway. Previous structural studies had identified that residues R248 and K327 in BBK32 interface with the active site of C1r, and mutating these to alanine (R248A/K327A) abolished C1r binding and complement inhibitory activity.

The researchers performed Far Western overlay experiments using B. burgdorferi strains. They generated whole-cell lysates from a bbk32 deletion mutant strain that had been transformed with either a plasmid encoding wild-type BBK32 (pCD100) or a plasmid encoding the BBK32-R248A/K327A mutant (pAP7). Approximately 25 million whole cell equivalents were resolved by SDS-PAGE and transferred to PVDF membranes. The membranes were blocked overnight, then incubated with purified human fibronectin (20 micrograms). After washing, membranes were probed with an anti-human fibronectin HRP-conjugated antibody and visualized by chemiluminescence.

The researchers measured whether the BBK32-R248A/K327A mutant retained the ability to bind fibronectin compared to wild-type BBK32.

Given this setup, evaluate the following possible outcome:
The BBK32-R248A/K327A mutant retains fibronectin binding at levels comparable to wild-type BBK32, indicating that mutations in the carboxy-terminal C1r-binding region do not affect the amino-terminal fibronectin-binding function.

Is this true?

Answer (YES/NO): YES